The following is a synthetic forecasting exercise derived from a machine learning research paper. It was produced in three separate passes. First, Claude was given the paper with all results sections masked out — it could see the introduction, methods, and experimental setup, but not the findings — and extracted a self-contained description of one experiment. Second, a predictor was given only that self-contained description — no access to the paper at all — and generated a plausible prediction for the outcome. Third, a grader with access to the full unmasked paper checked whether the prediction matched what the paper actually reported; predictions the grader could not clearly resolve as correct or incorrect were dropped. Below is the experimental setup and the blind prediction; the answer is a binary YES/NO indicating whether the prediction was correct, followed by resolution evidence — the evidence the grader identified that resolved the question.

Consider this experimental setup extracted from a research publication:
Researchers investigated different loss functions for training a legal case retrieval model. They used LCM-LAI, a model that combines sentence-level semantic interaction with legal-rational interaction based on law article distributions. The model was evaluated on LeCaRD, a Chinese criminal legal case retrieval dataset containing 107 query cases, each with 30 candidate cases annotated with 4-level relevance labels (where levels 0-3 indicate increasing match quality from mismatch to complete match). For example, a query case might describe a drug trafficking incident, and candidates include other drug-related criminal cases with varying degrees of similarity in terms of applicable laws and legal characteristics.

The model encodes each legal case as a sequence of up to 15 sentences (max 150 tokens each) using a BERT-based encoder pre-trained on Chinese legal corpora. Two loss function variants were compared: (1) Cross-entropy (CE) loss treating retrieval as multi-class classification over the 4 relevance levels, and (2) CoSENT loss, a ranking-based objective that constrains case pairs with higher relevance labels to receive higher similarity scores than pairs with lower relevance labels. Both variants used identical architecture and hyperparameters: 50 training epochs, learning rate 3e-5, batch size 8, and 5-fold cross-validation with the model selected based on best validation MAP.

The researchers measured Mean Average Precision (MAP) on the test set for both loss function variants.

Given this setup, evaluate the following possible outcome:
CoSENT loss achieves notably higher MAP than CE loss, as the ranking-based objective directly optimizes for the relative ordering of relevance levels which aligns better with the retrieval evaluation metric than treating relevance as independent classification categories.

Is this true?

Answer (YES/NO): YES